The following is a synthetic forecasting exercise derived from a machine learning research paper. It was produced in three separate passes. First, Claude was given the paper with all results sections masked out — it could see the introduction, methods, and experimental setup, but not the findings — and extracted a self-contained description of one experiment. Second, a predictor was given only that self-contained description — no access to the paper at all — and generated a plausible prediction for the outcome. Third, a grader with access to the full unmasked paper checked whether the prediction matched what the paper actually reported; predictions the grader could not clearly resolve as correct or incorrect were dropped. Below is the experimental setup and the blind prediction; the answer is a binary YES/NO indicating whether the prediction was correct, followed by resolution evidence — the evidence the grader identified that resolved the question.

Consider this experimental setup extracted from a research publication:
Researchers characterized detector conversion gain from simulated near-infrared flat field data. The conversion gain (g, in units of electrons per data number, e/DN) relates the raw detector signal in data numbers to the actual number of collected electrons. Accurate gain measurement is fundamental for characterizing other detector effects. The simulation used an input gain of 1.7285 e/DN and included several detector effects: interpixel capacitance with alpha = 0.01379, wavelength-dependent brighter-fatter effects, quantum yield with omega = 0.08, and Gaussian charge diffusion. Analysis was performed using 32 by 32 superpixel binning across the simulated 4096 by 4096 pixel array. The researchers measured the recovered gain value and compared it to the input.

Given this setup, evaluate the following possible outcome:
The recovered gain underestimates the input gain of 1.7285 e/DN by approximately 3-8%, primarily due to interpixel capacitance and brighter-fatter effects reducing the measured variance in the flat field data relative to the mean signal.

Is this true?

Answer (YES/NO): NO